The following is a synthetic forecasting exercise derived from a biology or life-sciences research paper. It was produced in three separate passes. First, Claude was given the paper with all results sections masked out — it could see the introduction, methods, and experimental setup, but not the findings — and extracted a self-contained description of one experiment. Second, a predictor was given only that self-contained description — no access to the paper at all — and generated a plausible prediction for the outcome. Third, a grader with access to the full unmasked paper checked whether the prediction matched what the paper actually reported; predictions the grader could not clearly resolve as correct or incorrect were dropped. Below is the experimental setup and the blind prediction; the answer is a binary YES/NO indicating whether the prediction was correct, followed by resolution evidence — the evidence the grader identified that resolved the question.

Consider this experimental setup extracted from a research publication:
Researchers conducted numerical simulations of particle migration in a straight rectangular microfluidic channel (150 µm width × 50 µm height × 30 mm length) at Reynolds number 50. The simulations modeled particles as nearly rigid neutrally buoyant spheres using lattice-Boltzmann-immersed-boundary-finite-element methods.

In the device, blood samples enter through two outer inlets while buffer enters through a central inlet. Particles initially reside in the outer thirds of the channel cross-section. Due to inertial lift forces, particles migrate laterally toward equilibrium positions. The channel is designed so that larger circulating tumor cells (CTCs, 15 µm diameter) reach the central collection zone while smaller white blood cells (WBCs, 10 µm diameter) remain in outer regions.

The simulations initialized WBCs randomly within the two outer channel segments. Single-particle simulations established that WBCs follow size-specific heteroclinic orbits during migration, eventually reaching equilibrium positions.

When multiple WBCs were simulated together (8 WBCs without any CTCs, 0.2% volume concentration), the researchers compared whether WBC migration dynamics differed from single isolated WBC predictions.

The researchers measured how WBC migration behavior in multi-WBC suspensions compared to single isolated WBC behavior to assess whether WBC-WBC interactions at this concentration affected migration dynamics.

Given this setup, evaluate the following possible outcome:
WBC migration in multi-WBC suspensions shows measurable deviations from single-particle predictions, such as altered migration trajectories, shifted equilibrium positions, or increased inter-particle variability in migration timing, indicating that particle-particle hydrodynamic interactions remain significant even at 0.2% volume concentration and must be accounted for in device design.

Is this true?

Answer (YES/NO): NO